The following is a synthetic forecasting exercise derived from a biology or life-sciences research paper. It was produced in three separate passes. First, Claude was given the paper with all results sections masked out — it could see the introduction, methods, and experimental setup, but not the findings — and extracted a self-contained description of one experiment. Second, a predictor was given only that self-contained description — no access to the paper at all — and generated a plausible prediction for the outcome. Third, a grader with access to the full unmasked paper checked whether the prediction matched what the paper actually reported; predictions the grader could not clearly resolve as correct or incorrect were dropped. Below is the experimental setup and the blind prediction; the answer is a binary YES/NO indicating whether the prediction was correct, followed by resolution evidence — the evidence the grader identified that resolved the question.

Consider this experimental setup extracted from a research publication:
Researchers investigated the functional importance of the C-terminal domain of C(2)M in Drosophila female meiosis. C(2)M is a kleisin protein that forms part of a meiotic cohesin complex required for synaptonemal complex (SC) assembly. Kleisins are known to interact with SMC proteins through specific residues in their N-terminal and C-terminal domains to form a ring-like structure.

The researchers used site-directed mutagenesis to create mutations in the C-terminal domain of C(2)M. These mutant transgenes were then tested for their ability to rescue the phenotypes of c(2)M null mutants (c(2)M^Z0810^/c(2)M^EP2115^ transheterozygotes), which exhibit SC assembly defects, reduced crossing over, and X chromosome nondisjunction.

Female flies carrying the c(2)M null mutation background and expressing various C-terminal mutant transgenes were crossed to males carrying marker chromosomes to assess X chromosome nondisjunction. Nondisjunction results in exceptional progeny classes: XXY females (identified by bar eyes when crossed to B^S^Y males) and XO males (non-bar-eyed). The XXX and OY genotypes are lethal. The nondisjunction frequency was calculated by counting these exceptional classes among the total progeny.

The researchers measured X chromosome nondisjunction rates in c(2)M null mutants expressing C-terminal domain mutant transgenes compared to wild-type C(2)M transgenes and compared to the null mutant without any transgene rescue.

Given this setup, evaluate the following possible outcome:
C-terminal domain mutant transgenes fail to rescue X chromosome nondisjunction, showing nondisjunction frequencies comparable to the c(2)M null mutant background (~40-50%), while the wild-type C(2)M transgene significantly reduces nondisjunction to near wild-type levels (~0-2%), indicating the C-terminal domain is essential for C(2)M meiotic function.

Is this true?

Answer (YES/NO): NO